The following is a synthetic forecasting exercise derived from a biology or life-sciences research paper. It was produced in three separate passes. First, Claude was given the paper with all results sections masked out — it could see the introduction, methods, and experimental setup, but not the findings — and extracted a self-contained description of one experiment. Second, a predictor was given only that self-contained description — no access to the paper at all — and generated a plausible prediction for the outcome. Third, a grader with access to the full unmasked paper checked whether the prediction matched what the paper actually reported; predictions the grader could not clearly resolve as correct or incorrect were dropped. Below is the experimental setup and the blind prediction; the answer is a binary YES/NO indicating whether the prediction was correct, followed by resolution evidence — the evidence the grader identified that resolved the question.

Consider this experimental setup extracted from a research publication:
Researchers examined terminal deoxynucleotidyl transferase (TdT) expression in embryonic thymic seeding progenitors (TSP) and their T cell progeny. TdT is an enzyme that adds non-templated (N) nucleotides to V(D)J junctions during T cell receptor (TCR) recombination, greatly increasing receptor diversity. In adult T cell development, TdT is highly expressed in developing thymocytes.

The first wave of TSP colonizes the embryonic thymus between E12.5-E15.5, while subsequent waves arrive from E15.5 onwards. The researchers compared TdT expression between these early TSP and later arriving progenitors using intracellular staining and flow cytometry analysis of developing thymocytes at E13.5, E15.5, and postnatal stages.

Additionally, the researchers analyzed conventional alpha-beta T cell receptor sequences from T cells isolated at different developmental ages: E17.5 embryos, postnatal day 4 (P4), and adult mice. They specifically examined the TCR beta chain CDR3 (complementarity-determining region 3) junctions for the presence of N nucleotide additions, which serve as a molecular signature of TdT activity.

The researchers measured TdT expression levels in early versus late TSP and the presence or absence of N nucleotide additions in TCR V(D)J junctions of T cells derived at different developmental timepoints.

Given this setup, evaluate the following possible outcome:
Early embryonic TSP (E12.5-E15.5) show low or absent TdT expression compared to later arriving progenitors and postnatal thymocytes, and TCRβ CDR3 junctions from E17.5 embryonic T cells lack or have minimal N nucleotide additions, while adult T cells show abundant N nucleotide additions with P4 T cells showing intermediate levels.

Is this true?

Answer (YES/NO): YES